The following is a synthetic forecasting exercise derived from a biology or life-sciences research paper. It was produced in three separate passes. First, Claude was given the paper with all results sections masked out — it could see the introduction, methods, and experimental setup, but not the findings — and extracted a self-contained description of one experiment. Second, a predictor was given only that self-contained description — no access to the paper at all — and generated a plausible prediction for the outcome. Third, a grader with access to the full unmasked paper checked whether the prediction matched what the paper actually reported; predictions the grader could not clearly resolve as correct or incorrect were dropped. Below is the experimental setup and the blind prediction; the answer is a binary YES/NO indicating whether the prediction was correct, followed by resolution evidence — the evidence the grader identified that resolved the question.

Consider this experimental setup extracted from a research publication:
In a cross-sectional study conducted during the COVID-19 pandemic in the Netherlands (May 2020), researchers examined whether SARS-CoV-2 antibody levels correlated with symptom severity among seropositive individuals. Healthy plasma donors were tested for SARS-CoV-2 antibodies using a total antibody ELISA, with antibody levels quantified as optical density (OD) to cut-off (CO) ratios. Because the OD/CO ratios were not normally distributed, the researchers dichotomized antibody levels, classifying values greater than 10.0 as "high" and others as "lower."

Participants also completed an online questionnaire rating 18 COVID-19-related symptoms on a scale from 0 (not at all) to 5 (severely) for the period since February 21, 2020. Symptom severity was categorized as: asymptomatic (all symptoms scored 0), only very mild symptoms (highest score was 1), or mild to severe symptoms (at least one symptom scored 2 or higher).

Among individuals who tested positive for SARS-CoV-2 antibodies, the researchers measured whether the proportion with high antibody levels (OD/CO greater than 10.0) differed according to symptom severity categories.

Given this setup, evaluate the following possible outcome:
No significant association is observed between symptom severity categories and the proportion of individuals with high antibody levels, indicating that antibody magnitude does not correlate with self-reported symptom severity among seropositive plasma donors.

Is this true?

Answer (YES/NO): NO